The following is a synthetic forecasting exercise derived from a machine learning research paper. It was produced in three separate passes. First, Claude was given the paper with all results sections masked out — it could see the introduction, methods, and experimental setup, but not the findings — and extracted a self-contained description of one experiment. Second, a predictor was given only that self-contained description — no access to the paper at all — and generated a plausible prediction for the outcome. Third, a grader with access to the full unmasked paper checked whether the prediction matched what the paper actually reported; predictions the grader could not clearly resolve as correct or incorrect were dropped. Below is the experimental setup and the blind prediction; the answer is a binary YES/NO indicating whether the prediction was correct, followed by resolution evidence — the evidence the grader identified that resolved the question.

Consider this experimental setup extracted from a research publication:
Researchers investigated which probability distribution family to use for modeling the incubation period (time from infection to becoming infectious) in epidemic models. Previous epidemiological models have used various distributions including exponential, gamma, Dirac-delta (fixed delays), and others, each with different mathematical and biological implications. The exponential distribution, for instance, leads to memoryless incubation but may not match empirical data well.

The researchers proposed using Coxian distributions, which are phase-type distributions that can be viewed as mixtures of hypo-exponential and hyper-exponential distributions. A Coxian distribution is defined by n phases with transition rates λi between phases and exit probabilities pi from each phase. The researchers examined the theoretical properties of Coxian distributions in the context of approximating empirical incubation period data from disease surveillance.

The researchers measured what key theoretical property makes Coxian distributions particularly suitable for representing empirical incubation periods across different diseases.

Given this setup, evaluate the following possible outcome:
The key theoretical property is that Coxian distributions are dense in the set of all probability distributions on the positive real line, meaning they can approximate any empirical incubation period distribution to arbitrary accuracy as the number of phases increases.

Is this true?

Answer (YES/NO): YES